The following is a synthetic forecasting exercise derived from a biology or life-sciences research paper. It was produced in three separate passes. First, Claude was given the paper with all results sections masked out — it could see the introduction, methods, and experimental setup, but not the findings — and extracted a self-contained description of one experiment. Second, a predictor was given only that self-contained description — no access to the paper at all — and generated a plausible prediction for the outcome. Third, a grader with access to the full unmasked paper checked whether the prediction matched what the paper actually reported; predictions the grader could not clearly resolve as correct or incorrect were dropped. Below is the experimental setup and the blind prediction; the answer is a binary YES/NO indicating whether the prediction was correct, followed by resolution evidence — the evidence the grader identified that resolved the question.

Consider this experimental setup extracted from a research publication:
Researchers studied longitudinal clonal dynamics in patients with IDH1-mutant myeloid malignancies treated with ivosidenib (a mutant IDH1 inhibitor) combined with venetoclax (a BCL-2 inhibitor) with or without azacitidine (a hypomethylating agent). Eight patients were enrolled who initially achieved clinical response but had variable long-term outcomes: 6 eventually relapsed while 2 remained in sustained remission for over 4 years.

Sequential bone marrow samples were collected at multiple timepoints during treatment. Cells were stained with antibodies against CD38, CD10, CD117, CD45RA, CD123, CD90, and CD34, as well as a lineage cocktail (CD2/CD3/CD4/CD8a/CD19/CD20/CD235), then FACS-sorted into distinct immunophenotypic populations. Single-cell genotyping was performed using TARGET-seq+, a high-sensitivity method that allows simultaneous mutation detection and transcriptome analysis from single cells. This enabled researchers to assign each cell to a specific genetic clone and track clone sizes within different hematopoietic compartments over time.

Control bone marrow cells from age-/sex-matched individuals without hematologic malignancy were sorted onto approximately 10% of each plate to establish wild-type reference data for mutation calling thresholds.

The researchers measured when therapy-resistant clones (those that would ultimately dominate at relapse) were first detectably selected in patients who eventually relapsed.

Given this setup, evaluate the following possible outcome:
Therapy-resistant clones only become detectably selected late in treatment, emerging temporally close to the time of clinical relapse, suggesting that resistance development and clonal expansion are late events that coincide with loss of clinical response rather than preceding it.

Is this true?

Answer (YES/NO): NO